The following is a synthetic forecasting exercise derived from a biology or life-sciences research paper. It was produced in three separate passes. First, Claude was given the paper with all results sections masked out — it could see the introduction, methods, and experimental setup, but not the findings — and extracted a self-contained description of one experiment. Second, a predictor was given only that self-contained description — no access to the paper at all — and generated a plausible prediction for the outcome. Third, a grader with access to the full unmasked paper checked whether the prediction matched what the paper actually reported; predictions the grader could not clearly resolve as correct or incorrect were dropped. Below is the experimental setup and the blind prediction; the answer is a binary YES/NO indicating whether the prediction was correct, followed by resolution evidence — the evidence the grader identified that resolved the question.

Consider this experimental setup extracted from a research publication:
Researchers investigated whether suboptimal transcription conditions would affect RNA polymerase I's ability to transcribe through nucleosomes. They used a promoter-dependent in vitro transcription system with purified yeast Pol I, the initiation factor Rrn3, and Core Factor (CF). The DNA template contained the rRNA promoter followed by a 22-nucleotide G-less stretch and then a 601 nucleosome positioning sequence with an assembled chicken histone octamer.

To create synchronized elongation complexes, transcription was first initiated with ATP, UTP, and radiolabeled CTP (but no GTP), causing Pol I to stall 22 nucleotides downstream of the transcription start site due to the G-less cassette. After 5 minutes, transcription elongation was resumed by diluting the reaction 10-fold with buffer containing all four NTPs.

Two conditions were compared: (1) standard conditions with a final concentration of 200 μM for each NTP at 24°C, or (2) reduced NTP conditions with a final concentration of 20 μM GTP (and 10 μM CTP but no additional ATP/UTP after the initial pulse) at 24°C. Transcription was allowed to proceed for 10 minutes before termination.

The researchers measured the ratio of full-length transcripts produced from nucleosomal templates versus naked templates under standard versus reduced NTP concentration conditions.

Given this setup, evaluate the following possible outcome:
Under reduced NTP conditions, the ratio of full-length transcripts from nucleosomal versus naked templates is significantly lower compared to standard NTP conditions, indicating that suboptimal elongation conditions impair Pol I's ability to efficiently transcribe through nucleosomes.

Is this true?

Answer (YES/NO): YES